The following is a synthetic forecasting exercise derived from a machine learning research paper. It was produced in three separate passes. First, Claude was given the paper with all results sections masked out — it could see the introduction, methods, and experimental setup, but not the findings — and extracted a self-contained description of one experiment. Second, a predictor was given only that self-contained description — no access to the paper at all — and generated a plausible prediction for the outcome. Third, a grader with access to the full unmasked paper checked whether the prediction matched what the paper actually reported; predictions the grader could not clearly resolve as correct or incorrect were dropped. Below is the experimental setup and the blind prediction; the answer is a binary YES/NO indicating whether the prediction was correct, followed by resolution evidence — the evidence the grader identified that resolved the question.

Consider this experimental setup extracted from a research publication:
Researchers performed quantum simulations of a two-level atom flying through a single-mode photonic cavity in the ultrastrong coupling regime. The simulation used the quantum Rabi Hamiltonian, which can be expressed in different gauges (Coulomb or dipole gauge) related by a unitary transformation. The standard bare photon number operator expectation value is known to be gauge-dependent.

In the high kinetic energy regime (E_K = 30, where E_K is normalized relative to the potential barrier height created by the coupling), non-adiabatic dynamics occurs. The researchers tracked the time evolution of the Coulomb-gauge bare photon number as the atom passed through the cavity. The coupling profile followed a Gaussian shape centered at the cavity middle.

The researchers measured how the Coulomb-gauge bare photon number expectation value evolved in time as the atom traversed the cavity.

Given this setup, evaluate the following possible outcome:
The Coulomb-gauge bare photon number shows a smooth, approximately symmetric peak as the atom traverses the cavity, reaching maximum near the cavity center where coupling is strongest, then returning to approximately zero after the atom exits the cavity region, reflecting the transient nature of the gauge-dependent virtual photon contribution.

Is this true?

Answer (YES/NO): NO